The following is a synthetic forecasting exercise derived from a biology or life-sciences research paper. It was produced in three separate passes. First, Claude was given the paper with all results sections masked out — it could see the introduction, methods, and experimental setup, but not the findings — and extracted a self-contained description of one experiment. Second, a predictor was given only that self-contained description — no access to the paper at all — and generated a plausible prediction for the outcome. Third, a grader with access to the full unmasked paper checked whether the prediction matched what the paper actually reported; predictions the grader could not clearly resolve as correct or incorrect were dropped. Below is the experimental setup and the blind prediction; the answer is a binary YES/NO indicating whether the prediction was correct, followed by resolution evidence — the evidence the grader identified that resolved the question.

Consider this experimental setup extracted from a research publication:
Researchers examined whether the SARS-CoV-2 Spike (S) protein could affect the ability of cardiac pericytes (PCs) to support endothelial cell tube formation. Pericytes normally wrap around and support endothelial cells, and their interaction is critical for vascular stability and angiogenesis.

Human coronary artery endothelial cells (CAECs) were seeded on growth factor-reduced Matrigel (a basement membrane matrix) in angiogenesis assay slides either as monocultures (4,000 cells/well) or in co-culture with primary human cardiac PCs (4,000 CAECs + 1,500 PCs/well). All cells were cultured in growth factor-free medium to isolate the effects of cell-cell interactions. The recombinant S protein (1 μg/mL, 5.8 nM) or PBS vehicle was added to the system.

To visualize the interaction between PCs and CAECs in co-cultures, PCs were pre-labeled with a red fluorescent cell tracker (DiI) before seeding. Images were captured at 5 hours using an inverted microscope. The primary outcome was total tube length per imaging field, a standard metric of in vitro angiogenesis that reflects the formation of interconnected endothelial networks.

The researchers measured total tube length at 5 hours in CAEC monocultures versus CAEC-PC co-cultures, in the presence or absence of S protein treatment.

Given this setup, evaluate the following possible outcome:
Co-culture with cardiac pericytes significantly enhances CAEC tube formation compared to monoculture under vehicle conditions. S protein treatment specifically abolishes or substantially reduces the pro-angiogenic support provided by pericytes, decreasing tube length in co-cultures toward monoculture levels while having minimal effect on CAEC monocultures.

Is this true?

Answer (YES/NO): YES